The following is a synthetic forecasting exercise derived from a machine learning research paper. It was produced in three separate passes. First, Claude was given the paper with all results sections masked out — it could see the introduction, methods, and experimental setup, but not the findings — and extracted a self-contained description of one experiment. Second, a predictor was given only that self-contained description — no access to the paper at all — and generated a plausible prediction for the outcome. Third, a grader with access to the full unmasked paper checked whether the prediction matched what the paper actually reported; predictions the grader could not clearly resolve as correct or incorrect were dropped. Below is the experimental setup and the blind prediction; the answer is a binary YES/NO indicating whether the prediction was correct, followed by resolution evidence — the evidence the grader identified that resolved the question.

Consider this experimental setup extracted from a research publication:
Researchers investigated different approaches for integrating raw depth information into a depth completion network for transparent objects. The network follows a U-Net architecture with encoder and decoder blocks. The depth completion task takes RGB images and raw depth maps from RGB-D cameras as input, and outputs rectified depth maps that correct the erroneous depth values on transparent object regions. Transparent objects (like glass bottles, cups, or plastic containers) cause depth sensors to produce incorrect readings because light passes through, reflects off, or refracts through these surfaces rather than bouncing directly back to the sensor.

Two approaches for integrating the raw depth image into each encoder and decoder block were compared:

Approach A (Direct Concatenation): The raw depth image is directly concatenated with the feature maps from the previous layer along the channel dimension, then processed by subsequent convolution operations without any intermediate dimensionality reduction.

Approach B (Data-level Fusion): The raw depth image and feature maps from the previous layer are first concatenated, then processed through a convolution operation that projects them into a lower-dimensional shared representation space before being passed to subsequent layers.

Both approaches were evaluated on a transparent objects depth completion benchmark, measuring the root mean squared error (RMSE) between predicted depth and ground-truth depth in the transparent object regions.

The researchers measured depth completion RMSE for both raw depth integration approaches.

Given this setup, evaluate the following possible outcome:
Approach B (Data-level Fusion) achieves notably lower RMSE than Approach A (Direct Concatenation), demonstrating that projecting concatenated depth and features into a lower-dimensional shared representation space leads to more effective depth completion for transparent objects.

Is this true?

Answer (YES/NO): NO